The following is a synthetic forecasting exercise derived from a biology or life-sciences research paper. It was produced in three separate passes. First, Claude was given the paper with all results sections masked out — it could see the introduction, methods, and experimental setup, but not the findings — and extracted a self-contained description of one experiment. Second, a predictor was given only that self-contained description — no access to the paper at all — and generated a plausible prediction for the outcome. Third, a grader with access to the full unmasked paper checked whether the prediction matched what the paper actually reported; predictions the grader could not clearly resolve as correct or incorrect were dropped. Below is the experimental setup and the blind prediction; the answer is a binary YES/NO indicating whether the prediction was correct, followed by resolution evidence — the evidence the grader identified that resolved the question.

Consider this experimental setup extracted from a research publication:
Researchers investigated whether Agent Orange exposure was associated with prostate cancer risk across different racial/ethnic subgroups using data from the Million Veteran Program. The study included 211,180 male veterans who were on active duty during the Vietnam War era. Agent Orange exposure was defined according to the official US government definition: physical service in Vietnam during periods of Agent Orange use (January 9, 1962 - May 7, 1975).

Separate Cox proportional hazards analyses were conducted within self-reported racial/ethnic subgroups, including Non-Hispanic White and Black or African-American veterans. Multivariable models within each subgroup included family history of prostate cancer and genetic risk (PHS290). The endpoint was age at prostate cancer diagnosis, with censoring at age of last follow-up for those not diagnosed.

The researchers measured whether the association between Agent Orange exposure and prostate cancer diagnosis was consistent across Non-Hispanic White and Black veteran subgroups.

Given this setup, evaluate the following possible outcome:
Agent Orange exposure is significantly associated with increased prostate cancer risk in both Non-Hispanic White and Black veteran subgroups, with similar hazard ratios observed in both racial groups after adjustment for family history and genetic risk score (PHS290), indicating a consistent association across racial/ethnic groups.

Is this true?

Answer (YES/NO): NO